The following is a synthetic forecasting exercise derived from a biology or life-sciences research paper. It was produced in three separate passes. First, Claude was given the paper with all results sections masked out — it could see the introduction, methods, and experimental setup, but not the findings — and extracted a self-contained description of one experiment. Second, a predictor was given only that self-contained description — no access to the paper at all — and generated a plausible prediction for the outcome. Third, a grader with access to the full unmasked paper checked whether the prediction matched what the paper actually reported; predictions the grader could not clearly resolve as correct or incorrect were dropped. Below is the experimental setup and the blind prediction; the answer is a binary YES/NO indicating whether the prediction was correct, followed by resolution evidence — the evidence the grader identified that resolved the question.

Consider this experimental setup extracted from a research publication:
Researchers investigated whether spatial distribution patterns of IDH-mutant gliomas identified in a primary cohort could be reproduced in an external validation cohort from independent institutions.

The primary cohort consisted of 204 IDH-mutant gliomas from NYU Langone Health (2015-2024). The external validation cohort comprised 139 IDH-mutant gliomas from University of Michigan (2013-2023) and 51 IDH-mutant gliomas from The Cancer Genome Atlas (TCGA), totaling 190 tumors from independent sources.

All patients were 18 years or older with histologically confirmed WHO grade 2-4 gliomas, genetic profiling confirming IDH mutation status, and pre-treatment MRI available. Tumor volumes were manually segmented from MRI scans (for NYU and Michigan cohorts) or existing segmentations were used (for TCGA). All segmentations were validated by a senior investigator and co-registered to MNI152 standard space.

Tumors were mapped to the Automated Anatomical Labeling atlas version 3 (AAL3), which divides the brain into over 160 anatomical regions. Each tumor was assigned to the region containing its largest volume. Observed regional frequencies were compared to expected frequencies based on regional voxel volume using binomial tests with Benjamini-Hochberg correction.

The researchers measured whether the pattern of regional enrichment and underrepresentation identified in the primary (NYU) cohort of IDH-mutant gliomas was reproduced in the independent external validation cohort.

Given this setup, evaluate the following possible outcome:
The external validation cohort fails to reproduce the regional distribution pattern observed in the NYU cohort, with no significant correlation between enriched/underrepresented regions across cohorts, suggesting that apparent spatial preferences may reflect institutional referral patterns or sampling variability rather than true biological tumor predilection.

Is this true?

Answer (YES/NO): NO